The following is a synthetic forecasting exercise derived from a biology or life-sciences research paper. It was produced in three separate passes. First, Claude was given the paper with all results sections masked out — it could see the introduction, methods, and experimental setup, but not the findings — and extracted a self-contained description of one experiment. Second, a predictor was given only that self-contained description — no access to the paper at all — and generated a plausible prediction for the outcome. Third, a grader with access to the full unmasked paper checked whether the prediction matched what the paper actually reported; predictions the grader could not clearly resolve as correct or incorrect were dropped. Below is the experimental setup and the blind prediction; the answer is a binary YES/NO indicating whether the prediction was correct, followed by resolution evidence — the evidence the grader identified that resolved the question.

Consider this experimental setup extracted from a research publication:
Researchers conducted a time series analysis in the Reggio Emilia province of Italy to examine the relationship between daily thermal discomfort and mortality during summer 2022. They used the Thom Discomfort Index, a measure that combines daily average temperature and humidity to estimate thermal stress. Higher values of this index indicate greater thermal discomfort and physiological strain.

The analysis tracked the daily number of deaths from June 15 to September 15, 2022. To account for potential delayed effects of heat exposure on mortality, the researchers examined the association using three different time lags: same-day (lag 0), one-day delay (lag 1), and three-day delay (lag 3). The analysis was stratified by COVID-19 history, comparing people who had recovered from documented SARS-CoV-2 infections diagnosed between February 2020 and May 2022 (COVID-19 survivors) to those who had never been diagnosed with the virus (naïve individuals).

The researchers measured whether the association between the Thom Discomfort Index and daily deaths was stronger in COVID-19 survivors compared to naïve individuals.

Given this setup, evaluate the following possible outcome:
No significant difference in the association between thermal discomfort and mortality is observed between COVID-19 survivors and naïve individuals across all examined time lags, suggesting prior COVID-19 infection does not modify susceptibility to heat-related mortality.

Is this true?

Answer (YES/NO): NO